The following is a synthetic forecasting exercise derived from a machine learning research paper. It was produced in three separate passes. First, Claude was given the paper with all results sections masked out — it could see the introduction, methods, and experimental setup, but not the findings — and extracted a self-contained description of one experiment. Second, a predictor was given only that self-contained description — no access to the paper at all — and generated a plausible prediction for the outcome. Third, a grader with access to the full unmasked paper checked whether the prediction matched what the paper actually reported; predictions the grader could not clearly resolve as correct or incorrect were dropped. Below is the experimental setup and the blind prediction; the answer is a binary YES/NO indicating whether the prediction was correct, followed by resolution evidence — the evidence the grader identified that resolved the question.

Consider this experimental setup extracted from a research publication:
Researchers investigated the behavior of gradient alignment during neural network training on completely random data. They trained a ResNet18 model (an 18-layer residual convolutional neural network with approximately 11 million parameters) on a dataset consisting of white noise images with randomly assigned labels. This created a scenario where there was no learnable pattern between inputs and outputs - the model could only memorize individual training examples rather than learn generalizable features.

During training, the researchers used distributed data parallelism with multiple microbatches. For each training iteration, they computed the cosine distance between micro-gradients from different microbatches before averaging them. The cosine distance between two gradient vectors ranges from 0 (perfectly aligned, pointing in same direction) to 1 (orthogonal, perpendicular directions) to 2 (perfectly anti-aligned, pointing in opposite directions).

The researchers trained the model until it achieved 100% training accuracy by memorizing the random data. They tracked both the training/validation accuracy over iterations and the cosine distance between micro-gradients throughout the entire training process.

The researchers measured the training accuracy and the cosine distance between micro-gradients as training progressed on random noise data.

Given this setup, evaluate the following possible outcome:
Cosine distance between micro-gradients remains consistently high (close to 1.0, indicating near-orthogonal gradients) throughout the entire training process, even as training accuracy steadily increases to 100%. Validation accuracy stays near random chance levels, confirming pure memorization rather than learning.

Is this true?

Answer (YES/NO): YES